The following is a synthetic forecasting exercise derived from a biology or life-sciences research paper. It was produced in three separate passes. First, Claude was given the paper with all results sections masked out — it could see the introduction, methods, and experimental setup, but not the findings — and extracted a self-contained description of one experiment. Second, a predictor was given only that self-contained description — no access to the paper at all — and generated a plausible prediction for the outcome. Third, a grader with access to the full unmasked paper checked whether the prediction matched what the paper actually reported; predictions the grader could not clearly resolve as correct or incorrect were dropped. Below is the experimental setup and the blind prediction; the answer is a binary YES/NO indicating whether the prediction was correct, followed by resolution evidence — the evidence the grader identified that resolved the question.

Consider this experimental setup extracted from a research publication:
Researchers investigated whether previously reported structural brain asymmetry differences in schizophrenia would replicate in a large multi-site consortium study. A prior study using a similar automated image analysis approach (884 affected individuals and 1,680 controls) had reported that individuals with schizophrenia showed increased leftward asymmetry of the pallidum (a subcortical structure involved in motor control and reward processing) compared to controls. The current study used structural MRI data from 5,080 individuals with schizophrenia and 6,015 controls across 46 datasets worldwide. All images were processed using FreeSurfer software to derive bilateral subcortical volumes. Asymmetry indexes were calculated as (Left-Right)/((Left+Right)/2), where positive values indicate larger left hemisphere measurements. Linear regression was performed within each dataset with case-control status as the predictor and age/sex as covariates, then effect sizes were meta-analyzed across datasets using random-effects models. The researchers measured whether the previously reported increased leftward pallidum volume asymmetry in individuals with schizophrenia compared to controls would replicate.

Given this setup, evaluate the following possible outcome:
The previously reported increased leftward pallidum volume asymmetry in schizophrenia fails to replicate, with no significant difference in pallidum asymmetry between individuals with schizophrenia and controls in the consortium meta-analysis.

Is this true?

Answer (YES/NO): YES